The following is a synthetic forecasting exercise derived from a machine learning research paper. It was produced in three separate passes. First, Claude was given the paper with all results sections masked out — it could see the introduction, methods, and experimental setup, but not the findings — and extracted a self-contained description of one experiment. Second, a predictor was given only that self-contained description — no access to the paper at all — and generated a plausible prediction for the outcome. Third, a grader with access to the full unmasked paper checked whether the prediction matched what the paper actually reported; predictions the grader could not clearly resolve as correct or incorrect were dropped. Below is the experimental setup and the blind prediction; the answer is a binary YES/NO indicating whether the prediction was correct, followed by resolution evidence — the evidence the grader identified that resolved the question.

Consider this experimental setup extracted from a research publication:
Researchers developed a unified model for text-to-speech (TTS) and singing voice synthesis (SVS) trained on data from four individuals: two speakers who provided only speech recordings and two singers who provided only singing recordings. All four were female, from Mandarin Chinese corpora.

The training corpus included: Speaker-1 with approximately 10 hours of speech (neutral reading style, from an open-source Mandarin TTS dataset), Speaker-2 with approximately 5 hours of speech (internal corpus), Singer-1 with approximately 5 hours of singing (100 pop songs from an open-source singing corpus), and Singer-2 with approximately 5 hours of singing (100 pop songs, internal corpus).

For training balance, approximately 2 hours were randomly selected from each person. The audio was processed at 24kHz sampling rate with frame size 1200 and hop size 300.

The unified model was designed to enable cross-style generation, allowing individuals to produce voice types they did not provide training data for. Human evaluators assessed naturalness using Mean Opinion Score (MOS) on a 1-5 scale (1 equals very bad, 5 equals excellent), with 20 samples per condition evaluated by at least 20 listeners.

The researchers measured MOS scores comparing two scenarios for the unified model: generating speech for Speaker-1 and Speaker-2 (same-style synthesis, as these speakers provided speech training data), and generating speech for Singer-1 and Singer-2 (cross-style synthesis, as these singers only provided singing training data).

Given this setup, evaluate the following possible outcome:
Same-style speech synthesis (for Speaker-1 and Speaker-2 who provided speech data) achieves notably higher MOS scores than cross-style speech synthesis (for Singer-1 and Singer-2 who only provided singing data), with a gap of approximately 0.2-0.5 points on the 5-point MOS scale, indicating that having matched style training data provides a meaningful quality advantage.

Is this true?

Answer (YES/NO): YES